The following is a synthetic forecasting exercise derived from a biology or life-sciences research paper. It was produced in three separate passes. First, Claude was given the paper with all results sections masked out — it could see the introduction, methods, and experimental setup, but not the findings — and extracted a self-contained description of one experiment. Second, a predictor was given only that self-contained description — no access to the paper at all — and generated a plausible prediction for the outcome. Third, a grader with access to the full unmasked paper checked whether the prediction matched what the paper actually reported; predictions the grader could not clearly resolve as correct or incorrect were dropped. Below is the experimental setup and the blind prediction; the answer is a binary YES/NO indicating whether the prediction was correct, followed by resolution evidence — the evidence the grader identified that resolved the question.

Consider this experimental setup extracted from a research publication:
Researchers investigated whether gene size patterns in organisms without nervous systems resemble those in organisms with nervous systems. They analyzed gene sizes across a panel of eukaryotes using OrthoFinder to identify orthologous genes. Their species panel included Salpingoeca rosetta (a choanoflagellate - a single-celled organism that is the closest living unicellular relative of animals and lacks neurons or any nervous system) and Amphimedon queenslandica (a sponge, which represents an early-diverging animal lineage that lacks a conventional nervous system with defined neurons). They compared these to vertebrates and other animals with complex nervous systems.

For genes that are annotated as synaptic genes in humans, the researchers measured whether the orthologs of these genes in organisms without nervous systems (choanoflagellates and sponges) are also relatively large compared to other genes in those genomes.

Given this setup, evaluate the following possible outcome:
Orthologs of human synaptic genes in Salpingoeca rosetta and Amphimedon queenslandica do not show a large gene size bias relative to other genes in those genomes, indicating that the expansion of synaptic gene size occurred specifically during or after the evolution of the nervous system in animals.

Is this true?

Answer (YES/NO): NO